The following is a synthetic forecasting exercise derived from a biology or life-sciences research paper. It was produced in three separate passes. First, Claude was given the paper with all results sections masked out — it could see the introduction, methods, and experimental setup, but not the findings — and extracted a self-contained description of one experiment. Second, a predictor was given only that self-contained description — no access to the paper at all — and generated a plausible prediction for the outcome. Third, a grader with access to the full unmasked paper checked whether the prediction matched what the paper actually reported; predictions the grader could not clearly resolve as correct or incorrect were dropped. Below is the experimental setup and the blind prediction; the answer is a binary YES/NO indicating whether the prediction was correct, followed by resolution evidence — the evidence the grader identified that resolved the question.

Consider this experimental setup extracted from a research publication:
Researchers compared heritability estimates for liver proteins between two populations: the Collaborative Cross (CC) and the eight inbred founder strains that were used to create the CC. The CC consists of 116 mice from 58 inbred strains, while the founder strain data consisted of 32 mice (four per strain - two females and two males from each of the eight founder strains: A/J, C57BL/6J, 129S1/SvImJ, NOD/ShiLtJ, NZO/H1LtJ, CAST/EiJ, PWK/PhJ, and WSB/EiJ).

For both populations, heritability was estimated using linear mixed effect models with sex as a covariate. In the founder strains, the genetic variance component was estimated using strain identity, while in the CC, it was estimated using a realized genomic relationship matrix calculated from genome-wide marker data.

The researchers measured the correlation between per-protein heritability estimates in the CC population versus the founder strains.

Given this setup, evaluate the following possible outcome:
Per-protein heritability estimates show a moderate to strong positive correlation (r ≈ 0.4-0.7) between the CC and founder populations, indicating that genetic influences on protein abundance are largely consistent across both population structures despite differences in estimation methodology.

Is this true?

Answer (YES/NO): YES